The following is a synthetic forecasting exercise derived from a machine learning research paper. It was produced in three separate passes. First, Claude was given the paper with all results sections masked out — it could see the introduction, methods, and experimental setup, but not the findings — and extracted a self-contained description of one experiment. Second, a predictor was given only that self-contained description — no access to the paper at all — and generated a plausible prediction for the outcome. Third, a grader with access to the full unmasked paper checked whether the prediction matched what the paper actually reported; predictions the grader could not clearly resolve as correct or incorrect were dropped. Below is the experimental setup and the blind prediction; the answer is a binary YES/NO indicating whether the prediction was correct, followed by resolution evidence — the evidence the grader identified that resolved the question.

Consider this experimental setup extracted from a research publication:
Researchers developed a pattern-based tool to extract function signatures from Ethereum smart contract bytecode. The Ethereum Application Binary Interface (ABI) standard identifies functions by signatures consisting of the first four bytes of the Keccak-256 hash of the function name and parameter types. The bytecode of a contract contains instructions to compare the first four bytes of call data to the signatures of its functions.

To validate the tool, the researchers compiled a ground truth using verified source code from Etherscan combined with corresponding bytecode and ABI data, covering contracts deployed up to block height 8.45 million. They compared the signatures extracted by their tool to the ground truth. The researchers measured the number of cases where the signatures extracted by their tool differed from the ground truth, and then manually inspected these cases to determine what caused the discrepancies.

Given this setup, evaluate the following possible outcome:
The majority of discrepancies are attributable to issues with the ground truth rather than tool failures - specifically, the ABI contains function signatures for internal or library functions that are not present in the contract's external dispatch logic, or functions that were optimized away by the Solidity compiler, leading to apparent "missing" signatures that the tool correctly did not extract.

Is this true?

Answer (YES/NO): YES